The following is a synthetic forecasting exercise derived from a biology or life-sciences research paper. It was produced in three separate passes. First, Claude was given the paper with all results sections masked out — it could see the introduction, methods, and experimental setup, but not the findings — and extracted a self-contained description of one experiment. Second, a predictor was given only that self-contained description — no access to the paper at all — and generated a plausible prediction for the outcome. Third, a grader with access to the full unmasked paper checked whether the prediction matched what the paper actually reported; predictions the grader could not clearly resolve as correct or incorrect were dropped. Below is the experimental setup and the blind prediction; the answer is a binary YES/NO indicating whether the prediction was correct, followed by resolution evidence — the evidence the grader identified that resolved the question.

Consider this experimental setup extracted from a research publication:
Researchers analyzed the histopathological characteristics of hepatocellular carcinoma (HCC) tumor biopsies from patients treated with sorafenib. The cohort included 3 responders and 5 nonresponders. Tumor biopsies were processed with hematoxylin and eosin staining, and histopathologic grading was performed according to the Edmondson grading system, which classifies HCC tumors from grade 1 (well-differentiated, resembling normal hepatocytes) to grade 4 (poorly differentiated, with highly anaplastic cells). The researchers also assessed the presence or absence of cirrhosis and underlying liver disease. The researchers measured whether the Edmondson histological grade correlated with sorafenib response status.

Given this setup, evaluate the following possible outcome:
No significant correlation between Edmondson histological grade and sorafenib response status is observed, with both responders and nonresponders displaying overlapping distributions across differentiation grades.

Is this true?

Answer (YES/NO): NO